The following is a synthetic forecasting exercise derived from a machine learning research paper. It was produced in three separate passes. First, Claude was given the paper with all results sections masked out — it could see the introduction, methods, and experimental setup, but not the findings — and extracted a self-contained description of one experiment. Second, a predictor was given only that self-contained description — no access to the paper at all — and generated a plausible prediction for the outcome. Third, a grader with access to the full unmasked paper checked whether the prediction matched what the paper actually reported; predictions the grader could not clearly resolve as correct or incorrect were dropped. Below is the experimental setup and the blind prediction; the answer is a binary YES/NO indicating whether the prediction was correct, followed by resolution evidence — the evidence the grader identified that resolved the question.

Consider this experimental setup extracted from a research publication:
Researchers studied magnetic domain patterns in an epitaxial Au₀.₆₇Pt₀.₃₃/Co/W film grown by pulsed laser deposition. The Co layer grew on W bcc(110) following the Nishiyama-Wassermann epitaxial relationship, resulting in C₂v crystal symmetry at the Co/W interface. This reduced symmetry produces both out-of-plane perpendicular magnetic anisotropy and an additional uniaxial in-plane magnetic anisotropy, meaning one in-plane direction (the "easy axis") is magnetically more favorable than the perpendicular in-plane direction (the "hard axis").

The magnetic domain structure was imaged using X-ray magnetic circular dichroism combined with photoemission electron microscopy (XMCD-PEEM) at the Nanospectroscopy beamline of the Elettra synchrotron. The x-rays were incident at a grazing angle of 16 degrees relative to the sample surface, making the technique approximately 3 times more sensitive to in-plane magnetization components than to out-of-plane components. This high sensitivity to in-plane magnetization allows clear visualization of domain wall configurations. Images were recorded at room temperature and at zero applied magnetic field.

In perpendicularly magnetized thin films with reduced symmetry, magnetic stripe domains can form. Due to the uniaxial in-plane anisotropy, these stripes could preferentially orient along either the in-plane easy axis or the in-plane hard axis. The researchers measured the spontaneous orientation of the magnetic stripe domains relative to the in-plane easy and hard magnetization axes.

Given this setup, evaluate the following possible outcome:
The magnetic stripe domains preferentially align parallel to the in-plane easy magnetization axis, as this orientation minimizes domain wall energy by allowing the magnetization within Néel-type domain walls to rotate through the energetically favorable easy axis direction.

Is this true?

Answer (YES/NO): NO